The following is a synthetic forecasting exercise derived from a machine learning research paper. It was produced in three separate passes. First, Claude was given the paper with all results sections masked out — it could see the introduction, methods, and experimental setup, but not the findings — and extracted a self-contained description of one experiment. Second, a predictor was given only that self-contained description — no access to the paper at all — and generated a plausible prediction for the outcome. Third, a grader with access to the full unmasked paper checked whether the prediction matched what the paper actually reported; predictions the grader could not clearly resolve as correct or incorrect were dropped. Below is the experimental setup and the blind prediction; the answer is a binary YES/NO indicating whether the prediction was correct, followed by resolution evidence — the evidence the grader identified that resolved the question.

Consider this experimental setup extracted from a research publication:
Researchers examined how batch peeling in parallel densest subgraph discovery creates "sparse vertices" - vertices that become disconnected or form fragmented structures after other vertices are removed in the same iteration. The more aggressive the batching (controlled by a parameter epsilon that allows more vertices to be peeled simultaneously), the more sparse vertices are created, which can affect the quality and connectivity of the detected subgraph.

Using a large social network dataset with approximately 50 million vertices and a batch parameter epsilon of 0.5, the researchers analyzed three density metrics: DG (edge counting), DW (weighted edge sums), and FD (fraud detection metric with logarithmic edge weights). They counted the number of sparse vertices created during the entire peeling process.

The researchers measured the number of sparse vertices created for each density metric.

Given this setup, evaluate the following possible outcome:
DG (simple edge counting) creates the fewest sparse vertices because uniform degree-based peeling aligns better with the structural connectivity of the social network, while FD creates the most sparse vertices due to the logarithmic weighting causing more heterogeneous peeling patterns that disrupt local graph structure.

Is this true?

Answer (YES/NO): NO